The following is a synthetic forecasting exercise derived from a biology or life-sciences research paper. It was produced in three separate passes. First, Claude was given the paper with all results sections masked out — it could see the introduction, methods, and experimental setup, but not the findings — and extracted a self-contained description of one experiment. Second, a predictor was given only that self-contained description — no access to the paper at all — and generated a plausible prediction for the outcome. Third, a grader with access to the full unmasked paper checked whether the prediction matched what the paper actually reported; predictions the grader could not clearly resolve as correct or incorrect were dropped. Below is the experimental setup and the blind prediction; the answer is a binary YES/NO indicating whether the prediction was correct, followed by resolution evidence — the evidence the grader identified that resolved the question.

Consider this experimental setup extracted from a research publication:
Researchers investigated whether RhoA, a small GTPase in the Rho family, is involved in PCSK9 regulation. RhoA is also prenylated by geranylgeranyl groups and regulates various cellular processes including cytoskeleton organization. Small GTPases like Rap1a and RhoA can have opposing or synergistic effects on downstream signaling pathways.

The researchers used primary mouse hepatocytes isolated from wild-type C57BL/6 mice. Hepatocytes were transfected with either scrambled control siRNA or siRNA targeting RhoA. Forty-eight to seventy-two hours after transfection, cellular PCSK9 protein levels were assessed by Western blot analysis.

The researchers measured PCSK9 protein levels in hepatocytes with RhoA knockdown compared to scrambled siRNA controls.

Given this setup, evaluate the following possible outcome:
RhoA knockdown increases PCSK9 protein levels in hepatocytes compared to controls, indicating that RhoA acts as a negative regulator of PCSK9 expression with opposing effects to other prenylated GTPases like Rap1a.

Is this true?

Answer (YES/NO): NO